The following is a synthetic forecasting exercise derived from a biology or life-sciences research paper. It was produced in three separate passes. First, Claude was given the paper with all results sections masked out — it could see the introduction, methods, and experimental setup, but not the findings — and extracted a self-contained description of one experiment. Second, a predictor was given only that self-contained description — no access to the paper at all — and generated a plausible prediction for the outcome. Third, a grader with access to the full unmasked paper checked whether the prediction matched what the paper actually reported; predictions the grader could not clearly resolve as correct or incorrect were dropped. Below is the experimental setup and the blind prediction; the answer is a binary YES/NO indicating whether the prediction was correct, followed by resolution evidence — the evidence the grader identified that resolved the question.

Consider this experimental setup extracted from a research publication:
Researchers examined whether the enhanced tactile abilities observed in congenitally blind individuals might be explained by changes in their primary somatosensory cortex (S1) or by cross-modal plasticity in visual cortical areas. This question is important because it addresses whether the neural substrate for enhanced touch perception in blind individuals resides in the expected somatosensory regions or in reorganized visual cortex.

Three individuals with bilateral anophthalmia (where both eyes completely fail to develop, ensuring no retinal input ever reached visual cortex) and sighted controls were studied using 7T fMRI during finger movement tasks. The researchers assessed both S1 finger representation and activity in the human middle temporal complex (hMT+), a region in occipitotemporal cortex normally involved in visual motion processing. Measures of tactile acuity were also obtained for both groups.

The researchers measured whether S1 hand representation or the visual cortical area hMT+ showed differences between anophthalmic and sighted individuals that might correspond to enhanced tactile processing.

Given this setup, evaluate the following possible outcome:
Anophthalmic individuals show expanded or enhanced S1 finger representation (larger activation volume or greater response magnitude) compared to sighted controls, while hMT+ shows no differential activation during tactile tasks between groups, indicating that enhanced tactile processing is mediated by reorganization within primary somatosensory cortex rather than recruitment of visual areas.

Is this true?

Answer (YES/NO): NO